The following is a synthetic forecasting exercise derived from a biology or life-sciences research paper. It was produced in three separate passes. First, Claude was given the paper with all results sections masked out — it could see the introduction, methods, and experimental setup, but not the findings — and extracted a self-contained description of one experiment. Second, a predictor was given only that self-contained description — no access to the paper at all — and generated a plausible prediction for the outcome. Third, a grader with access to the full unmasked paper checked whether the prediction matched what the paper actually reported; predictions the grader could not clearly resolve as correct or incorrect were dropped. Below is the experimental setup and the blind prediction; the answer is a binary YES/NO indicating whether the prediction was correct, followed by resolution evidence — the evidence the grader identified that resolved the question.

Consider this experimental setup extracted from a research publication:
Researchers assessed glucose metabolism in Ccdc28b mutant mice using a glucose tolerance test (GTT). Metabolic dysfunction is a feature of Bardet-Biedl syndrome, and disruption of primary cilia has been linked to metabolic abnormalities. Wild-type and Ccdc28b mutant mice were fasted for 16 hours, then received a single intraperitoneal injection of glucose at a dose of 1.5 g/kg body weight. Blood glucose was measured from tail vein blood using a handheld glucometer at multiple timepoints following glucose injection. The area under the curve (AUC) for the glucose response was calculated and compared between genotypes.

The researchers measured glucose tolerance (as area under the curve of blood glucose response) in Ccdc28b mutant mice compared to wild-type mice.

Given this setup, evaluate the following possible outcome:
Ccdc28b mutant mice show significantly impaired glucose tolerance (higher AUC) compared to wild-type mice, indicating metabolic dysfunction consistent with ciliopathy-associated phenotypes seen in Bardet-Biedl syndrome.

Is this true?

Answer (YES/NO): NO